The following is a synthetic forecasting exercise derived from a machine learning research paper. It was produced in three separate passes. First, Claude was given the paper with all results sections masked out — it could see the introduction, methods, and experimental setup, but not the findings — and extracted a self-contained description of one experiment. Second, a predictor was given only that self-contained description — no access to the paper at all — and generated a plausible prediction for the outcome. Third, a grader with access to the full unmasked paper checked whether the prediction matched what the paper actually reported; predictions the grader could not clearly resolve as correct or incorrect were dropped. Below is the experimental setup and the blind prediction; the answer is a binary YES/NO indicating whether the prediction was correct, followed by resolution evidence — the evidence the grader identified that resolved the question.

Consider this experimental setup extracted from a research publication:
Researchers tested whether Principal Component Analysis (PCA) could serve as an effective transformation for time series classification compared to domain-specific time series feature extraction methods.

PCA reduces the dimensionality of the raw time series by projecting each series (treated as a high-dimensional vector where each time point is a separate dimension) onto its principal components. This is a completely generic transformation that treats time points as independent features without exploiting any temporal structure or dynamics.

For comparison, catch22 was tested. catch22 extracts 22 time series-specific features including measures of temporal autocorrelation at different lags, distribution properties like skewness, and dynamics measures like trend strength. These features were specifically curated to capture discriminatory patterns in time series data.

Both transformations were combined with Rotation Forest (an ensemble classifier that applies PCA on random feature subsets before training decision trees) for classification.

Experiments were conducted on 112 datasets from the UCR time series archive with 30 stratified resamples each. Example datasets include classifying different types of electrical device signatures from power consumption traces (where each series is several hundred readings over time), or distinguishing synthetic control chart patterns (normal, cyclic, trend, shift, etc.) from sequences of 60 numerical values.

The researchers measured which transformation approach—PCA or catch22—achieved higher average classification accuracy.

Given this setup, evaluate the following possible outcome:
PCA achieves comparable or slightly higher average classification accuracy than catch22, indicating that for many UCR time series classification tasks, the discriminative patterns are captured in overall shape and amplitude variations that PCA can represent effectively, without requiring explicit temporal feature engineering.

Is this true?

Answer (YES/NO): YES